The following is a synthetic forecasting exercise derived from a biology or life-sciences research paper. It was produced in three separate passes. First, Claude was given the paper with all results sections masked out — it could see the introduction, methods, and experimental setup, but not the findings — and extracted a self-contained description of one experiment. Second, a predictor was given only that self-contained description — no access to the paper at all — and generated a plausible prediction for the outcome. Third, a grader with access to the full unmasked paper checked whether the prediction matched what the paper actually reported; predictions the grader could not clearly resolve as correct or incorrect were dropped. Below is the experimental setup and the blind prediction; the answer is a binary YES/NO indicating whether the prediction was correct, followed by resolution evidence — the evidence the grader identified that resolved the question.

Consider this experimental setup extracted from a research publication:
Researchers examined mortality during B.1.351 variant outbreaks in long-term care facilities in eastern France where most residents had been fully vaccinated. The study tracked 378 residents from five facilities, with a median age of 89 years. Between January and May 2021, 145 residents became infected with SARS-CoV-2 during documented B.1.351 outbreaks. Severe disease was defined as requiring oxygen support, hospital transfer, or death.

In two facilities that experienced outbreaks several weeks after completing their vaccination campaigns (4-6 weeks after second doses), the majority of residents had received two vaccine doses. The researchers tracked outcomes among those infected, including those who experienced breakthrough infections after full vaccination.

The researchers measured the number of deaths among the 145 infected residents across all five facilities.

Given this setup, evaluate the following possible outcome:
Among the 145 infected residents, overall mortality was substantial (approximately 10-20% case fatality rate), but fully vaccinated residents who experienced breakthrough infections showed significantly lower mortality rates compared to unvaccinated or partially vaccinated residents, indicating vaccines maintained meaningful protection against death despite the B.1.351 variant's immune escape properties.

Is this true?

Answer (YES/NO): NO